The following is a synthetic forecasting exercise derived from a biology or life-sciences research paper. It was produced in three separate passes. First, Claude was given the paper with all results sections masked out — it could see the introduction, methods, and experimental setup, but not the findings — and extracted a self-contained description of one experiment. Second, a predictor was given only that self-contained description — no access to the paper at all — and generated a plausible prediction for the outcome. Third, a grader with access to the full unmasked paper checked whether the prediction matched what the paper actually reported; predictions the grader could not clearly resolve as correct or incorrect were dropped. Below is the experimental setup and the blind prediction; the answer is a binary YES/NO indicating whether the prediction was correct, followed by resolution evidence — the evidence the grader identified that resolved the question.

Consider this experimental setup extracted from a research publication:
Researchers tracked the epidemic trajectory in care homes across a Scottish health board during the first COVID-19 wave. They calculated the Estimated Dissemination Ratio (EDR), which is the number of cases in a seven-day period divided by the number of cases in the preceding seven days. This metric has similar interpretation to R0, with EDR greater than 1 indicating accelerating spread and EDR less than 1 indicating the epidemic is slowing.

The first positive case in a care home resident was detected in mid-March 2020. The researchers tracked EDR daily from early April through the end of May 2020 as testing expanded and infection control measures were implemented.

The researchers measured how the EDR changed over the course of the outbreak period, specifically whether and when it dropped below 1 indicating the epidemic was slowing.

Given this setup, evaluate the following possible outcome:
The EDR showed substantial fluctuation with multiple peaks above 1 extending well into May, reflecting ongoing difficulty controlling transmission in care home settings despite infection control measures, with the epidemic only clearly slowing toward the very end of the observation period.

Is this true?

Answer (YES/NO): NO